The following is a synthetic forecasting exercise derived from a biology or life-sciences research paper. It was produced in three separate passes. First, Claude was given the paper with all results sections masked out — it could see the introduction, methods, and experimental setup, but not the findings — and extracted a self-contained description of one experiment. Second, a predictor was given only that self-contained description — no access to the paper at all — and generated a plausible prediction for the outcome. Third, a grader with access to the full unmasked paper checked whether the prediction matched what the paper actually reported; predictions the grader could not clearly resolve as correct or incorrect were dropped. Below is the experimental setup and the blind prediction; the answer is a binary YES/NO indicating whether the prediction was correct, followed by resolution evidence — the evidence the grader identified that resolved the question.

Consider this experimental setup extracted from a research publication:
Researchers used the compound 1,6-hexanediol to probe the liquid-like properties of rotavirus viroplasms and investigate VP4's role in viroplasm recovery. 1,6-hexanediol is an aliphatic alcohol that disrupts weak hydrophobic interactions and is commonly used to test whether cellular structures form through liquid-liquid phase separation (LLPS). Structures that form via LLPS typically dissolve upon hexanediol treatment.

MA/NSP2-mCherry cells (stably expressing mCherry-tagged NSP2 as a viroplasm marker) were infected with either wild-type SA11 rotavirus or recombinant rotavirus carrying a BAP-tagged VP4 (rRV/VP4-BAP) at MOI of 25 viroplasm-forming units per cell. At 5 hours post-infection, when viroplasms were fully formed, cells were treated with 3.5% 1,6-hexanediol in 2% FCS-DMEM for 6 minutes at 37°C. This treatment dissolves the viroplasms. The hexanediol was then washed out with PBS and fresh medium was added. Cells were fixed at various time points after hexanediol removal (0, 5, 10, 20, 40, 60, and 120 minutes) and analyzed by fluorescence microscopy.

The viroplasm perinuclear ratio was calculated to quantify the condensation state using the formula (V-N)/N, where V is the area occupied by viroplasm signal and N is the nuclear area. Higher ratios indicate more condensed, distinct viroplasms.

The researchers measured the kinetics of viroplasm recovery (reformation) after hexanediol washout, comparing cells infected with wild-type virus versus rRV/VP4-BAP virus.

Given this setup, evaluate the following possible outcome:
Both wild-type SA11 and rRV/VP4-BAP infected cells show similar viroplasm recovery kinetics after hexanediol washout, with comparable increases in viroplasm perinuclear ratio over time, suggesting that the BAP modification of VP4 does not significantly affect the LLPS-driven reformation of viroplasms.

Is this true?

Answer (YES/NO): NO